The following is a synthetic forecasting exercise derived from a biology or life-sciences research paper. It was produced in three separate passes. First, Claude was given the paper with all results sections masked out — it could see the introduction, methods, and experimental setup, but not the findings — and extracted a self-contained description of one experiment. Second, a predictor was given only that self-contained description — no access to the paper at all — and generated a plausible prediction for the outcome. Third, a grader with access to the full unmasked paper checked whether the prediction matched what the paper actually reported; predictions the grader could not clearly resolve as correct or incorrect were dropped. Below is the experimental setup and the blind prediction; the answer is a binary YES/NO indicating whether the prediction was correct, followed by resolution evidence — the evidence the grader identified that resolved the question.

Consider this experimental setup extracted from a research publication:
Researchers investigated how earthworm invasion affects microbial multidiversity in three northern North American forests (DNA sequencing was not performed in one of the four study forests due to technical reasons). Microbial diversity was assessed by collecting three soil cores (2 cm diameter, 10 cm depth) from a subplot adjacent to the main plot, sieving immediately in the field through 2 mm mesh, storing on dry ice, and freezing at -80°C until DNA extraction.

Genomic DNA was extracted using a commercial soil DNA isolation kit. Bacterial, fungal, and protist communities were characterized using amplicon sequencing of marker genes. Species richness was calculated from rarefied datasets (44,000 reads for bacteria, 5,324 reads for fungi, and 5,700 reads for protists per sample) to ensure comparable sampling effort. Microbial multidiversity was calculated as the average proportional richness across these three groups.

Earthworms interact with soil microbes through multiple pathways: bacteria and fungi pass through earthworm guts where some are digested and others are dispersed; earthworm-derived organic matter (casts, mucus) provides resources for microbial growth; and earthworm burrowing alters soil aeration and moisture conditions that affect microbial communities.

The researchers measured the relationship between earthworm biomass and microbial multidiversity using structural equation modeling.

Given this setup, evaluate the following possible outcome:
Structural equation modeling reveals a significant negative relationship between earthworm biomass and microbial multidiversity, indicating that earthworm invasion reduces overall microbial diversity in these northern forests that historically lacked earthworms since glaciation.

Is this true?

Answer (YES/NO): NO